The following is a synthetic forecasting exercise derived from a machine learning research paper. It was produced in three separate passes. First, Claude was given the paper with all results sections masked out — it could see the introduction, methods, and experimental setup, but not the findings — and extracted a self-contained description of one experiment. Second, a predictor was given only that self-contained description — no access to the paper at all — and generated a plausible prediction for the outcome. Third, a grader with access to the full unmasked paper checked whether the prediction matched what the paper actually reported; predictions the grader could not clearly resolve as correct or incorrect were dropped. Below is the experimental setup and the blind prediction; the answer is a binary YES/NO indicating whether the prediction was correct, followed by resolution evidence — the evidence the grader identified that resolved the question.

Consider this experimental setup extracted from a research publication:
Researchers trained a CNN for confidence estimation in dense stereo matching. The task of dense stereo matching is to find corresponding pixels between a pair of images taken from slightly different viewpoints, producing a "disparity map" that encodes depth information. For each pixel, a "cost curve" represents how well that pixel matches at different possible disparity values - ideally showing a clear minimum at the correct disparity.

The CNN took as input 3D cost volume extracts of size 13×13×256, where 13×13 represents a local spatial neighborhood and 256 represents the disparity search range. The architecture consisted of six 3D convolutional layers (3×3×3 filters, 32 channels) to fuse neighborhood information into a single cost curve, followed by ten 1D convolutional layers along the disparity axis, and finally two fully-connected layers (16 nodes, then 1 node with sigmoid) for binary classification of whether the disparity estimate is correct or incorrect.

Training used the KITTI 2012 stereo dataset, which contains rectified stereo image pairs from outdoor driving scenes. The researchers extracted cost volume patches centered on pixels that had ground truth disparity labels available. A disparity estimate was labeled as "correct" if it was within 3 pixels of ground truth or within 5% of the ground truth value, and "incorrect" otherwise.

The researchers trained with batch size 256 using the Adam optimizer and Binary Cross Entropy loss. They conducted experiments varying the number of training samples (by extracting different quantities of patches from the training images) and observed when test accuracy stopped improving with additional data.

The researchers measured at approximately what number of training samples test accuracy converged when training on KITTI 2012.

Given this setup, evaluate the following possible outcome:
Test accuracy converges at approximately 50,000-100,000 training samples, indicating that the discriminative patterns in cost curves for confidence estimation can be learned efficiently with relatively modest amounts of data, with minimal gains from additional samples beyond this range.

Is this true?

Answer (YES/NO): NO